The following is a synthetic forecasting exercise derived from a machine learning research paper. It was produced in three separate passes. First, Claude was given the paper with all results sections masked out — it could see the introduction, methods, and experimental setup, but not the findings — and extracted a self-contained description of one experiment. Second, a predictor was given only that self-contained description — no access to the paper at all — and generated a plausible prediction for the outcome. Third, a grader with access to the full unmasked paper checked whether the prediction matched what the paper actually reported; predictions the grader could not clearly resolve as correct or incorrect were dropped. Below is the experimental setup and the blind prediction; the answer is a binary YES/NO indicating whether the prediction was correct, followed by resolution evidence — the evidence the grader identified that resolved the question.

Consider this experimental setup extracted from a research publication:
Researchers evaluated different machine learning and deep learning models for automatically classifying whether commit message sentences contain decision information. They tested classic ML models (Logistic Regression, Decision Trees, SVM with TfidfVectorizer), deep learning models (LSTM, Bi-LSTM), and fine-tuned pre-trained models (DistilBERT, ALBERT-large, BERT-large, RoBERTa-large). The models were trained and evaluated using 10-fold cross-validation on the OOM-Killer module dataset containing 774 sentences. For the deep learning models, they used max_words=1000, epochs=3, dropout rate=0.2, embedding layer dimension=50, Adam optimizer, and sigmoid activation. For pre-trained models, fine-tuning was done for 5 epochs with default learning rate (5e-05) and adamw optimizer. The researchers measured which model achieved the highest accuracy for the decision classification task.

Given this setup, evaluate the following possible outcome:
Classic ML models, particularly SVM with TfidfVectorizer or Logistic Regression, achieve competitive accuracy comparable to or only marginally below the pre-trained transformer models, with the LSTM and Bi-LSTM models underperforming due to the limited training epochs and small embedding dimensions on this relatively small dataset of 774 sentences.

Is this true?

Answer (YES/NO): NO